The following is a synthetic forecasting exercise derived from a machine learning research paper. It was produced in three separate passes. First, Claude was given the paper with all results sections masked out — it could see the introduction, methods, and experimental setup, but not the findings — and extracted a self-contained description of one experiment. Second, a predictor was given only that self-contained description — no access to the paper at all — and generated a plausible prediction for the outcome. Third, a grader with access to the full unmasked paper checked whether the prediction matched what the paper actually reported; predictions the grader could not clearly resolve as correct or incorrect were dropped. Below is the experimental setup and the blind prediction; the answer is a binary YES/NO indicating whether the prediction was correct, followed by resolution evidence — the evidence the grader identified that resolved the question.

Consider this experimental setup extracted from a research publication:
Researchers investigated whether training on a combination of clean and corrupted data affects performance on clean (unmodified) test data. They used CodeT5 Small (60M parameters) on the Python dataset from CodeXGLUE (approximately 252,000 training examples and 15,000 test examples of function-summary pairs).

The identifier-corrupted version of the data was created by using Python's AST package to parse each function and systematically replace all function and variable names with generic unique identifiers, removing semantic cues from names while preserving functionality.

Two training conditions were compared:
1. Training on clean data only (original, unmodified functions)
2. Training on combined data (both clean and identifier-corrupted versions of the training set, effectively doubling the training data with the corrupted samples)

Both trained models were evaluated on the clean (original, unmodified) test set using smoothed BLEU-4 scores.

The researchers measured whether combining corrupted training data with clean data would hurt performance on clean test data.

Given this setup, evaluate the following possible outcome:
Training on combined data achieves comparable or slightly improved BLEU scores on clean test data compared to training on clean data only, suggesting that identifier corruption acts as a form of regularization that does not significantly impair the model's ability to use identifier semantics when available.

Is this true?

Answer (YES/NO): YES